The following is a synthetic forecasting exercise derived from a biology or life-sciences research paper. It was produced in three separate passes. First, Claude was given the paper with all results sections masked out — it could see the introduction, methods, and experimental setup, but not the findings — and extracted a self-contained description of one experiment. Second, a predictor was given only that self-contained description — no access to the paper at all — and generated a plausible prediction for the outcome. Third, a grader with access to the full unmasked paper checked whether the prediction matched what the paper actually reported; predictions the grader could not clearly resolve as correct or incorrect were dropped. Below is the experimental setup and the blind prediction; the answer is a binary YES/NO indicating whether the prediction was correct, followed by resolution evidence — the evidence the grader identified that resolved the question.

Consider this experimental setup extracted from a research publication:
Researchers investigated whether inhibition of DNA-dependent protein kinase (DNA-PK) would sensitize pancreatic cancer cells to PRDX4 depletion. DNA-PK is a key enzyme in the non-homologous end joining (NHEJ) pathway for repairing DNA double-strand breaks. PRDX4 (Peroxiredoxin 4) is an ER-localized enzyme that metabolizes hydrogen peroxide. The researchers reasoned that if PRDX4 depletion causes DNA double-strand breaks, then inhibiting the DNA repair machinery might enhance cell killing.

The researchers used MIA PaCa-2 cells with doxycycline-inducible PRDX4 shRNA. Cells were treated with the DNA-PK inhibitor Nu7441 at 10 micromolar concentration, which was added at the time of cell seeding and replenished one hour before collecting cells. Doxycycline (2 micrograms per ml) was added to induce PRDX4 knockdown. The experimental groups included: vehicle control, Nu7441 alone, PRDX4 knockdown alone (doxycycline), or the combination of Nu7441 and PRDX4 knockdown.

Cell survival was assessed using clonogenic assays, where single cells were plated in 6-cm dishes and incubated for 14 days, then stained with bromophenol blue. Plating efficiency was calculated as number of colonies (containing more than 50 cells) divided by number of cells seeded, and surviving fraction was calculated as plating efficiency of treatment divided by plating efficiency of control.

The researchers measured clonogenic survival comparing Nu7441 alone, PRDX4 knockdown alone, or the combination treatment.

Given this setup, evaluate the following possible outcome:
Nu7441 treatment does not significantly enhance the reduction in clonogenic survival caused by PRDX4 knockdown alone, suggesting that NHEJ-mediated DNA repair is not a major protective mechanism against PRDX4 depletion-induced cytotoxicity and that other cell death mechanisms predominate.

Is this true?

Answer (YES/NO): NO